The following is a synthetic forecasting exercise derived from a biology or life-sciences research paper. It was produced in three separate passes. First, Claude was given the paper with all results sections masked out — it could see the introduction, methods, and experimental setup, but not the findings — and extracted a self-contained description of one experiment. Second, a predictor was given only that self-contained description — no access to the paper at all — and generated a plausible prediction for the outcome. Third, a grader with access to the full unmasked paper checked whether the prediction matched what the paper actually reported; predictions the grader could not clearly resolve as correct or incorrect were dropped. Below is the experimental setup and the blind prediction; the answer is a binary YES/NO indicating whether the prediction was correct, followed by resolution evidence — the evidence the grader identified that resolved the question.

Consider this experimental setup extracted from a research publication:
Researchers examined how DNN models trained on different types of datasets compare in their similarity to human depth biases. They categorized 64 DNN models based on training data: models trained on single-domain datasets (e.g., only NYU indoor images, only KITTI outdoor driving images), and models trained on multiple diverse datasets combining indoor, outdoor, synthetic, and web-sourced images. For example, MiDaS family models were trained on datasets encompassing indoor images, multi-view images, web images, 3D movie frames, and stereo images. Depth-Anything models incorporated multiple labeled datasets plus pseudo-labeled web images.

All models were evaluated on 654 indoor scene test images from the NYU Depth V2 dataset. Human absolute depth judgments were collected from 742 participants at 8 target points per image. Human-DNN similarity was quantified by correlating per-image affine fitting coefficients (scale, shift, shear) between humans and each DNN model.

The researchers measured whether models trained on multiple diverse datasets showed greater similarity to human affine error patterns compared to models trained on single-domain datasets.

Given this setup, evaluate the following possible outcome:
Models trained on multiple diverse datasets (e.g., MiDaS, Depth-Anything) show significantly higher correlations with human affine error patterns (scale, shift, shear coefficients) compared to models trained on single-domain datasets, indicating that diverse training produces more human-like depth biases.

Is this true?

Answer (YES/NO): NO